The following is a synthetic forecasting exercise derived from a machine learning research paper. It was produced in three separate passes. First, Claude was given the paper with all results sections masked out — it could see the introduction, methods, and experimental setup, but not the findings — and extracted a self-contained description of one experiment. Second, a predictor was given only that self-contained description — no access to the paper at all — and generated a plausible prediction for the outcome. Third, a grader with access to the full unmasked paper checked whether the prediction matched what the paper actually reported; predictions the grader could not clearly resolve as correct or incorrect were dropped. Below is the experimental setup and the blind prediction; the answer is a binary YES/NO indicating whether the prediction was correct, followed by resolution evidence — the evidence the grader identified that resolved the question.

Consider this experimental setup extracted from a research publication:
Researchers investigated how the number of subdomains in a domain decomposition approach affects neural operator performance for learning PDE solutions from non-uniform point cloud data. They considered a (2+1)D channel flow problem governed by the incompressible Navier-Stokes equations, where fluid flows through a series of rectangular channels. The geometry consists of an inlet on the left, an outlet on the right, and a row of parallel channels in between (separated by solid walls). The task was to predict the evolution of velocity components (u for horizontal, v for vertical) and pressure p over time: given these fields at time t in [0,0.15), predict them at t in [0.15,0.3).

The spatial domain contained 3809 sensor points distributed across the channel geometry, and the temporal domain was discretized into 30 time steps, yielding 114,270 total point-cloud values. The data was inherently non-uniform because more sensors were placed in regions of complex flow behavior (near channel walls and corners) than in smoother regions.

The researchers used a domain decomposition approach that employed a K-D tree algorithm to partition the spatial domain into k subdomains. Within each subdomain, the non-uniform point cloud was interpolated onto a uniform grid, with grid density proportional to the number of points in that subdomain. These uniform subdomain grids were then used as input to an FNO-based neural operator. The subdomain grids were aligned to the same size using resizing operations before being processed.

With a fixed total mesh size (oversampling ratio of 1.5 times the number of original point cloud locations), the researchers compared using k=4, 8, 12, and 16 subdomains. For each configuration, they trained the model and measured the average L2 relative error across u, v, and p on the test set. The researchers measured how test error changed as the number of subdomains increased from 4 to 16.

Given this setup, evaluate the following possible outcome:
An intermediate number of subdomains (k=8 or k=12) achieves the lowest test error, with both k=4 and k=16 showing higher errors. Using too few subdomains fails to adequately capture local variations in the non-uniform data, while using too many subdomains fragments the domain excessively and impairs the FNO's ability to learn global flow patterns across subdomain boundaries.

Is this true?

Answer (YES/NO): NO